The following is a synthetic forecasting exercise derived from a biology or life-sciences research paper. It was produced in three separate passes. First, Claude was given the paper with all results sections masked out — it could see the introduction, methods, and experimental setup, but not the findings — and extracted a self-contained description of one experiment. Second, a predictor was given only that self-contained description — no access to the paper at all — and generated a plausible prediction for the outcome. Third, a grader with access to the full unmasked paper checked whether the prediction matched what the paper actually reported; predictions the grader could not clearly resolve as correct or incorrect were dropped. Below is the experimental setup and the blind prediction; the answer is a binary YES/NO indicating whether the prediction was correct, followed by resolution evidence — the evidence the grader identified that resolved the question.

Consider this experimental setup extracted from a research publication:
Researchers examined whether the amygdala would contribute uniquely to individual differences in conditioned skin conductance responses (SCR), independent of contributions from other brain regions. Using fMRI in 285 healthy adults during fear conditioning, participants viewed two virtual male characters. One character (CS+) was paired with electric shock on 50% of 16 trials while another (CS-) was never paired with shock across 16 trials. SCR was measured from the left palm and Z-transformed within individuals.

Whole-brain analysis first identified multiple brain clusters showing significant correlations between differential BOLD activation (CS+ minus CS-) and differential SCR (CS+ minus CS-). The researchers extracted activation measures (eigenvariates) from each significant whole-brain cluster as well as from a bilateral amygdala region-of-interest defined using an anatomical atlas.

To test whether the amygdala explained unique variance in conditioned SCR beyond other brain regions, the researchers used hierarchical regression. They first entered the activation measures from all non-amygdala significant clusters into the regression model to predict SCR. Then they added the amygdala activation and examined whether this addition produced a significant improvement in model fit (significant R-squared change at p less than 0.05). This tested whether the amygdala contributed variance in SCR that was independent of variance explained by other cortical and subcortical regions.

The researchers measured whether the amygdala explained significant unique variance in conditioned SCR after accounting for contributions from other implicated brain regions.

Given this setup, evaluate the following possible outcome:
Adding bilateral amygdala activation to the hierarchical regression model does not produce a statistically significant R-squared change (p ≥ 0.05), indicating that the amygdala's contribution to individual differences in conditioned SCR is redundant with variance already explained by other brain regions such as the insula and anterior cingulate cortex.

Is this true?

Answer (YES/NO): YES